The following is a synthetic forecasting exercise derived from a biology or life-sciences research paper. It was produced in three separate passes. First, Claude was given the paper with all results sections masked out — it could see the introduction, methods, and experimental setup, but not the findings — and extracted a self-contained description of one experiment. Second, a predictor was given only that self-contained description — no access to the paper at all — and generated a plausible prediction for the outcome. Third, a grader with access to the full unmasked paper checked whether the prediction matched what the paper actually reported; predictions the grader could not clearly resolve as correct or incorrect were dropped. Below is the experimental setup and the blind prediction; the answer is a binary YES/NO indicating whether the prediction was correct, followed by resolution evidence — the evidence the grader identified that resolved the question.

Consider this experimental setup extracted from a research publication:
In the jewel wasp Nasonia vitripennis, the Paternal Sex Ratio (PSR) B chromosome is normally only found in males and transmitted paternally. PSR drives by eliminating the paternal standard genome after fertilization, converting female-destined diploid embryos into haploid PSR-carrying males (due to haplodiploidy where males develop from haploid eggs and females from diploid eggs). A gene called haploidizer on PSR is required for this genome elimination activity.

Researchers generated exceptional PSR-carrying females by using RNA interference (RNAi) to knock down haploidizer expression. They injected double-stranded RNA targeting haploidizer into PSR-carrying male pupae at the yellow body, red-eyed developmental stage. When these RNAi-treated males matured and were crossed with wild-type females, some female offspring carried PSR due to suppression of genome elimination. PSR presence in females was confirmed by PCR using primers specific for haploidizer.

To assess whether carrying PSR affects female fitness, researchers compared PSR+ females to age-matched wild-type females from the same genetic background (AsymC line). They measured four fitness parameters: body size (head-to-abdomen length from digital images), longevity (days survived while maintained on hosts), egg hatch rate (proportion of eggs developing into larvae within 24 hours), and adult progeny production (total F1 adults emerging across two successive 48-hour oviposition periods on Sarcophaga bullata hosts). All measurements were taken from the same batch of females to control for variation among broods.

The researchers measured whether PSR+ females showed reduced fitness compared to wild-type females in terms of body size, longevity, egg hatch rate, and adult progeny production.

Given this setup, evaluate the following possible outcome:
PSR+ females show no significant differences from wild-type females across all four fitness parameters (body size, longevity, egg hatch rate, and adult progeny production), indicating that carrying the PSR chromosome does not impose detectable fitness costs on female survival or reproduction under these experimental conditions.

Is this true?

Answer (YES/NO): YES